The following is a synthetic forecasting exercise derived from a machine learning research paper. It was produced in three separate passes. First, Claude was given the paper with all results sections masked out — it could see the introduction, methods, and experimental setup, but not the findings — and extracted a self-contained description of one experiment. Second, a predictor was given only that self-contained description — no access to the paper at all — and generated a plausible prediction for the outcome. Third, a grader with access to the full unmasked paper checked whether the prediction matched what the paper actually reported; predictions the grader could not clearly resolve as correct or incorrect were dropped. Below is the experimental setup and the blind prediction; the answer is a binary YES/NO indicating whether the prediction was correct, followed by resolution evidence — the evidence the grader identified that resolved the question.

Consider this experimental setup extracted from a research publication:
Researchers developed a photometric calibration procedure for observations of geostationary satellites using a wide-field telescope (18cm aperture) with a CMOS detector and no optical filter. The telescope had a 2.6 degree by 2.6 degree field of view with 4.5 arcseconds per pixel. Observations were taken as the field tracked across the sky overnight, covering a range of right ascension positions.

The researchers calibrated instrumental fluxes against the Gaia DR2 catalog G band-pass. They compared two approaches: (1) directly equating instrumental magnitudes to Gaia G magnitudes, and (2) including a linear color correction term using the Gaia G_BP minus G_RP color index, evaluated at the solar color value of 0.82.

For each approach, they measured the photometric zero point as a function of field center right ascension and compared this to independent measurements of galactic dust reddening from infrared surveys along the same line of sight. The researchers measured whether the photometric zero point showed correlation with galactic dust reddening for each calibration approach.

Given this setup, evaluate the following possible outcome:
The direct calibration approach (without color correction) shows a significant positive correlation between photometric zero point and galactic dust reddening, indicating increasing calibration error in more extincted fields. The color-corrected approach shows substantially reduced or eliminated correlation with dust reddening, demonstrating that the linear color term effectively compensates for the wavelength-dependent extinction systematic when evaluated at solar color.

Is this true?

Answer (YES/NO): YES